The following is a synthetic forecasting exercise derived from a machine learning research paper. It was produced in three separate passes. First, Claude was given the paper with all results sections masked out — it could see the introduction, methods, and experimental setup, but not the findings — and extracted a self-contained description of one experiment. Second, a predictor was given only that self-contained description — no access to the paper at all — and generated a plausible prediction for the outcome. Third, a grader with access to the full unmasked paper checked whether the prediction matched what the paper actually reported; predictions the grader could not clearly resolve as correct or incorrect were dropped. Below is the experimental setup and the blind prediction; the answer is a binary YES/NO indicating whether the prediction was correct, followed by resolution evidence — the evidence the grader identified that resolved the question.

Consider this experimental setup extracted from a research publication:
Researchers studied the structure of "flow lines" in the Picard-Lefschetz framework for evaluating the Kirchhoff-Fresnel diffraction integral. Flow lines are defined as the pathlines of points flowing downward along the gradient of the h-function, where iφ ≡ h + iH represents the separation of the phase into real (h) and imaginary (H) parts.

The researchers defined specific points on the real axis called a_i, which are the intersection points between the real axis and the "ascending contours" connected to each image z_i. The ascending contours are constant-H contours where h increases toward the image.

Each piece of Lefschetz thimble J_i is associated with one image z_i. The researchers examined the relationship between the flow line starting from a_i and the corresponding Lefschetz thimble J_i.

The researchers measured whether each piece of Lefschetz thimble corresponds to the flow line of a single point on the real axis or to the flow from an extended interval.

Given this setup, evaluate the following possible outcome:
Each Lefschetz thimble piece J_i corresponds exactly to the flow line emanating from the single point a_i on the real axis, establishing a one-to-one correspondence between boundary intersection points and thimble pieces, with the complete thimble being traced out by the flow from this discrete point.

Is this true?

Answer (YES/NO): YES